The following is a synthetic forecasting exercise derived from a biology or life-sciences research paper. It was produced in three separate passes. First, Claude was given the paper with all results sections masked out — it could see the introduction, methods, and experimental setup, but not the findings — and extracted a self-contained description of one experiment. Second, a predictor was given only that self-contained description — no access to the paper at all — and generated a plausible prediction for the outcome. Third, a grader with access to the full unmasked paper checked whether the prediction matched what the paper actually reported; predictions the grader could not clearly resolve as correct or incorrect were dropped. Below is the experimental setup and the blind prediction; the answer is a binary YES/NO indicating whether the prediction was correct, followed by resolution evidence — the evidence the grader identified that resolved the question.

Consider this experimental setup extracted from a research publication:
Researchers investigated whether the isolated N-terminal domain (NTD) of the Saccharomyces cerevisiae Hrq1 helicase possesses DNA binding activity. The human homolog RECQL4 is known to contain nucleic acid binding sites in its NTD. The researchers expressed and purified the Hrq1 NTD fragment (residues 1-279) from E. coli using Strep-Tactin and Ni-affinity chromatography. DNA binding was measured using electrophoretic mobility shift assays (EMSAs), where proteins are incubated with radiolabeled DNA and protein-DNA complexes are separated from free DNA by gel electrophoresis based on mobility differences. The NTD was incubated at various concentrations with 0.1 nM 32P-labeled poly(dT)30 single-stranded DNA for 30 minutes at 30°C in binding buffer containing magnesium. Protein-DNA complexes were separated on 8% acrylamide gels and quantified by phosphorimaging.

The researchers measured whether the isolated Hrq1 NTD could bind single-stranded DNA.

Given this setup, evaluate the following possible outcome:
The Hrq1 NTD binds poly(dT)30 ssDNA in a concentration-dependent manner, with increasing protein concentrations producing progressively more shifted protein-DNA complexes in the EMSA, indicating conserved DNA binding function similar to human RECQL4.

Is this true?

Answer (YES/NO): NO